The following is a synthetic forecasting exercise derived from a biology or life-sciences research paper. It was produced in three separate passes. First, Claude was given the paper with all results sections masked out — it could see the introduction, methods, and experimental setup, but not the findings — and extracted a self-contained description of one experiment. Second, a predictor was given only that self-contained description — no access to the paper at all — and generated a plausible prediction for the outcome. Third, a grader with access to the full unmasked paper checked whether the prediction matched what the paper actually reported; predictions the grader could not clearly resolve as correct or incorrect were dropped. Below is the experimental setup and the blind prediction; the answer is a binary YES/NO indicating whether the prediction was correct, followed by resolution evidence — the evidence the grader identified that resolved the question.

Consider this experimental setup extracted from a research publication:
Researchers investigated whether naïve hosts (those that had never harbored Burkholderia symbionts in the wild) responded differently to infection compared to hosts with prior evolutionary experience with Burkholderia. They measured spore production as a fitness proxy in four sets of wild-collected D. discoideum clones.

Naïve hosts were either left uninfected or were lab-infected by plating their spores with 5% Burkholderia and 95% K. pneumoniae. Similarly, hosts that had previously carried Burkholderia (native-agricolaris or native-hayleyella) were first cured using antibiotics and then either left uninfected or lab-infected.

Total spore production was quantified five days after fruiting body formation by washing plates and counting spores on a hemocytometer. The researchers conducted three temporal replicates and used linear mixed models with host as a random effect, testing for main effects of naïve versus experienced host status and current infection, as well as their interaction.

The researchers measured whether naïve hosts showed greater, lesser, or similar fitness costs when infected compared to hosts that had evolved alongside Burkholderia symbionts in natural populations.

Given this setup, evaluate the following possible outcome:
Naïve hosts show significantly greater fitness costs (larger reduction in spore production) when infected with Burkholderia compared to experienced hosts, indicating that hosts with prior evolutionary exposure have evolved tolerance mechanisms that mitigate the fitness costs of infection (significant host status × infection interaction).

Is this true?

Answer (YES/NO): NO